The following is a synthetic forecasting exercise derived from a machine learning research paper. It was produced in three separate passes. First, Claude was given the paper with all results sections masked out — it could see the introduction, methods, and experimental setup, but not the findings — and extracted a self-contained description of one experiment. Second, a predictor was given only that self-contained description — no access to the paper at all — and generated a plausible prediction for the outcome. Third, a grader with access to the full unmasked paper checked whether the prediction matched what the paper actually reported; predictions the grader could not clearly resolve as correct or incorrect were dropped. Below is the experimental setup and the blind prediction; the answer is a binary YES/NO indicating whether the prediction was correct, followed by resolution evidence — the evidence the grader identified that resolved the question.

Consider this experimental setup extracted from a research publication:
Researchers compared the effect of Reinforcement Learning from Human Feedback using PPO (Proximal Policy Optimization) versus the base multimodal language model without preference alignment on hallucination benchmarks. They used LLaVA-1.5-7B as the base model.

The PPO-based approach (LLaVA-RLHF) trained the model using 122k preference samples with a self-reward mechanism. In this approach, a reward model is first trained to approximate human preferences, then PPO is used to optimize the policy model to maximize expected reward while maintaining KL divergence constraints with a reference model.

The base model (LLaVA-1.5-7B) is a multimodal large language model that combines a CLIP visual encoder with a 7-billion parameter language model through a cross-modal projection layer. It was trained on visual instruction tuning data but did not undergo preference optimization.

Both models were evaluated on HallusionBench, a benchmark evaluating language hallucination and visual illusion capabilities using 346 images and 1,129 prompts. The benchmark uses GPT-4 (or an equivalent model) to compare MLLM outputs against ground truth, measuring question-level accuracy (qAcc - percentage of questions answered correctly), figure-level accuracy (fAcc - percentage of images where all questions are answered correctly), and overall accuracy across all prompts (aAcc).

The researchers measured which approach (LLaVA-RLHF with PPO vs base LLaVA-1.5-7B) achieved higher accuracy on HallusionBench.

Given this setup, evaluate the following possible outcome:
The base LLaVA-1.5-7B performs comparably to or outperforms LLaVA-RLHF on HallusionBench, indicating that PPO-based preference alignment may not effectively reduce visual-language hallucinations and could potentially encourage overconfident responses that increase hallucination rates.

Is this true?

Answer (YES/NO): YES